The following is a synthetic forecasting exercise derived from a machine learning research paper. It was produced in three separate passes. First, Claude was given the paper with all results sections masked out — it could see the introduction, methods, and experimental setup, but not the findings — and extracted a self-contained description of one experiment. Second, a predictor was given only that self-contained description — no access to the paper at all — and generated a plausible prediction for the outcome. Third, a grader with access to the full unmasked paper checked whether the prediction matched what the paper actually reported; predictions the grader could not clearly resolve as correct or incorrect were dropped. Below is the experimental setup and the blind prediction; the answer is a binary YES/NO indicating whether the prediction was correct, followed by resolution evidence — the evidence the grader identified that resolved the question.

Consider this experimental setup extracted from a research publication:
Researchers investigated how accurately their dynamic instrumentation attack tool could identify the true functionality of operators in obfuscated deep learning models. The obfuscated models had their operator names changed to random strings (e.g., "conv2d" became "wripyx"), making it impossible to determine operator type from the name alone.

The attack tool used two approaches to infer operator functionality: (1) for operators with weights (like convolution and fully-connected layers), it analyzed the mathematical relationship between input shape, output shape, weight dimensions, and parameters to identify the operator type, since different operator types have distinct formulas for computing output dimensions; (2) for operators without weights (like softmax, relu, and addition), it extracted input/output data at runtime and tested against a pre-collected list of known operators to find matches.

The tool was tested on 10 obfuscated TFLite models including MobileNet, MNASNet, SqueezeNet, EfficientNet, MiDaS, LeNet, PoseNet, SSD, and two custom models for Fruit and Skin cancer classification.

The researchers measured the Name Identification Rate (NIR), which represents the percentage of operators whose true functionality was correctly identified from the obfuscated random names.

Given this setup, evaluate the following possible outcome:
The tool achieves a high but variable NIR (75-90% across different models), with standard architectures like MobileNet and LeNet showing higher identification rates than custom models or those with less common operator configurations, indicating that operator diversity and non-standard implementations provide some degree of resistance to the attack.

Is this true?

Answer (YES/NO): NO